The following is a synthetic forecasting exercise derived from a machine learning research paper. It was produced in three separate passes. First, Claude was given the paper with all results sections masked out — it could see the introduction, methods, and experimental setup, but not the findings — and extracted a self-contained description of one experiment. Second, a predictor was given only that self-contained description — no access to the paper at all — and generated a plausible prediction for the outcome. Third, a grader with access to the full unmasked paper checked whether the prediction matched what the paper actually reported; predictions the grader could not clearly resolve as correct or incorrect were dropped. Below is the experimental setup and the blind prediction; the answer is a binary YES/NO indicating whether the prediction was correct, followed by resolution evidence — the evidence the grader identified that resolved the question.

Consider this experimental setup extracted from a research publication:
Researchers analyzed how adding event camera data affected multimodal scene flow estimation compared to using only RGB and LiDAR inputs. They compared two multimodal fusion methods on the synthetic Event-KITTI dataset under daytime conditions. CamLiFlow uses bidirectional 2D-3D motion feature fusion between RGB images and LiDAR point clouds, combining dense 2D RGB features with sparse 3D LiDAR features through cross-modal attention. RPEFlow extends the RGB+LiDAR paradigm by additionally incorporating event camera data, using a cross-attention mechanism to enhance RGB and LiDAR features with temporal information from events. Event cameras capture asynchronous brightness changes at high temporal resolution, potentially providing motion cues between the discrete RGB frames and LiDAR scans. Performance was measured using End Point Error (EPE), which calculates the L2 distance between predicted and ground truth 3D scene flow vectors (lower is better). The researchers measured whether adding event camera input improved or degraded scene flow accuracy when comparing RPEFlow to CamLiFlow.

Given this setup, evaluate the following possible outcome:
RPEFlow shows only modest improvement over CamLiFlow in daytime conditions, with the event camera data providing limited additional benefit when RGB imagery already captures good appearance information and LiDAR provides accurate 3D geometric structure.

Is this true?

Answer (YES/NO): NO